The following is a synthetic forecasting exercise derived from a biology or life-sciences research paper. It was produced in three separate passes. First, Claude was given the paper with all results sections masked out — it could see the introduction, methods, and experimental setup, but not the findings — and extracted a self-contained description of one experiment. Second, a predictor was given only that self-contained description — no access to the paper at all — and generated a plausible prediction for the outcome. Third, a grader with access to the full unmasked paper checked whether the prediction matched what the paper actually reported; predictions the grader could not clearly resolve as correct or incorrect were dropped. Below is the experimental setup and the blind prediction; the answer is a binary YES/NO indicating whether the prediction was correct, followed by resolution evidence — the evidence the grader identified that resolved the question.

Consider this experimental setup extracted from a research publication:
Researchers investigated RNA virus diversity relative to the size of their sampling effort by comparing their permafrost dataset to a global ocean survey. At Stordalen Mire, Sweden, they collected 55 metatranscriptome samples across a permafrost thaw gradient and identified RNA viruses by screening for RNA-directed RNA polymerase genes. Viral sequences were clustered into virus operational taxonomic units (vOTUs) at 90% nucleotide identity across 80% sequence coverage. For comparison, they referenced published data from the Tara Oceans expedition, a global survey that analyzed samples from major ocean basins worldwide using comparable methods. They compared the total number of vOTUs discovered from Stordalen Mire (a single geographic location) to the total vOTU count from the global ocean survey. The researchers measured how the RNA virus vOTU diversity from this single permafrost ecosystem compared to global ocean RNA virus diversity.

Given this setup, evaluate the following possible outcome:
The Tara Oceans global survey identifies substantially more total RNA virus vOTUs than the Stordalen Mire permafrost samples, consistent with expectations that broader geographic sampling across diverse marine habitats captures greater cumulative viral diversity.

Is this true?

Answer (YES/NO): NO